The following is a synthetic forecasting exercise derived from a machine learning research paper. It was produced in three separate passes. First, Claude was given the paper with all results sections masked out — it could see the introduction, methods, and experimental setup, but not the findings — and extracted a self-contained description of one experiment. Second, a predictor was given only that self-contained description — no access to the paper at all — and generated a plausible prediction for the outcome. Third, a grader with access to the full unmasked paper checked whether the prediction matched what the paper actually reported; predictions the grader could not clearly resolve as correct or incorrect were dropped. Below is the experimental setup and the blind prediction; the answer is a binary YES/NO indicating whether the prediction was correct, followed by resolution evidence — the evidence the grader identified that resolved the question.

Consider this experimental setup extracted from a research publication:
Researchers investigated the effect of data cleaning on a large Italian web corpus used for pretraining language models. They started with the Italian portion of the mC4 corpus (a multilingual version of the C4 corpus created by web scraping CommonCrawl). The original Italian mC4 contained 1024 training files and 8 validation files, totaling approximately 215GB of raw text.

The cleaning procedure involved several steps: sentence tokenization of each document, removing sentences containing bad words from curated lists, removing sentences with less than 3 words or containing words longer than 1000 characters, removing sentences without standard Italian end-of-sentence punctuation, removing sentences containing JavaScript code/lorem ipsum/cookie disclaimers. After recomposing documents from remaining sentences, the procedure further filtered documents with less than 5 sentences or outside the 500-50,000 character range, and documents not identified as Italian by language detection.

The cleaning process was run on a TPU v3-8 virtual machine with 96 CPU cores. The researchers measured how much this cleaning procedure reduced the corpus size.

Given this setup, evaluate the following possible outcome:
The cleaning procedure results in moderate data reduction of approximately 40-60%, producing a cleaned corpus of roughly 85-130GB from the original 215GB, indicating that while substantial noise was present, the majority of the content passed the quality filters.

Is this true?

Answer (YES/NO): YES